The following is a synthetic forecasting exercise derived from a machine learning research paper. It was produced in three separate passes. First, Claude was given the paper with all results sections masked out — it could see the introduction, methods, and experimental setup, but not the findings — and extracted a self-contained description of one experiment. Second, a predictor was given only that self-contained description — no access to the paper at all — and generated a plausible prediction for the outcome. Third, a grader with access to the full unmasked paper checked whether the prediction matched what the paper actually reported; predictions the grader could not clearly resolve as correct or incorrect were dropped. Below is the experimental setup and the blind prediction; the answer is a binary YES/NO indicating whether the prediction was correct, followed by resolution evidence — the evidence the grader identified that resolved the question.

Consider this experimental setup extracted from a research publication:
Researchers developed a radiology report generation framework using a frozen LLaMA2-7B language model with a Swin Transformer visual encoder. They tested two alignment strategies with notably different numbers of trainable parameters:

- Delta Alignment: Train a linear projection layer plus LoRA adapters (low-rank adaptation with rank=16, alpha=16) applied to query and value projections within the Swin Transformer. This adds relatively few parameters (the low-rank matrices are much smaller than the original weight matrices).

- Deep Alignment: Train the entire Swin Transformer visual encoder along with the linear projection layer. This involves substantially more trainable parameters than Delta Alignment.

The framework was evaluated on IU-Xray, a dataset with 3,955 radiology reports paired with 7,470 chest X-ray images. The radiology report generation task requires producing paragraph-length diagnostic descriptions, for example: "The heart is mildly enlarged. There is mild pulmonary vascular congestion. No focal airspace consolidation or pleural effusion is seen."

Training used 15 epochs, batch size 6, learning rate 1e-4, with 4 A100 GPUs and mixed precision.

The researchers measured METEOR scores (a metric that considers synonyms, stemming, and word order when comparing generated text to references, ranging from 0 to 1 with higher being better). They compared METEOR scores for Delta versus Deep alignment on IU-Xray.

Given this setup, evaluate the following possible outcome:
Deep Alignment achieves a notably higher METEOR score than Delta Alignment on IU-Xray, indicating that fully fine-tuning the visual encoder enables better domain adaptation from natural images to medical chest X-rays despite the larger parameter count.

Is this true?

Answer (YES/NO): NO